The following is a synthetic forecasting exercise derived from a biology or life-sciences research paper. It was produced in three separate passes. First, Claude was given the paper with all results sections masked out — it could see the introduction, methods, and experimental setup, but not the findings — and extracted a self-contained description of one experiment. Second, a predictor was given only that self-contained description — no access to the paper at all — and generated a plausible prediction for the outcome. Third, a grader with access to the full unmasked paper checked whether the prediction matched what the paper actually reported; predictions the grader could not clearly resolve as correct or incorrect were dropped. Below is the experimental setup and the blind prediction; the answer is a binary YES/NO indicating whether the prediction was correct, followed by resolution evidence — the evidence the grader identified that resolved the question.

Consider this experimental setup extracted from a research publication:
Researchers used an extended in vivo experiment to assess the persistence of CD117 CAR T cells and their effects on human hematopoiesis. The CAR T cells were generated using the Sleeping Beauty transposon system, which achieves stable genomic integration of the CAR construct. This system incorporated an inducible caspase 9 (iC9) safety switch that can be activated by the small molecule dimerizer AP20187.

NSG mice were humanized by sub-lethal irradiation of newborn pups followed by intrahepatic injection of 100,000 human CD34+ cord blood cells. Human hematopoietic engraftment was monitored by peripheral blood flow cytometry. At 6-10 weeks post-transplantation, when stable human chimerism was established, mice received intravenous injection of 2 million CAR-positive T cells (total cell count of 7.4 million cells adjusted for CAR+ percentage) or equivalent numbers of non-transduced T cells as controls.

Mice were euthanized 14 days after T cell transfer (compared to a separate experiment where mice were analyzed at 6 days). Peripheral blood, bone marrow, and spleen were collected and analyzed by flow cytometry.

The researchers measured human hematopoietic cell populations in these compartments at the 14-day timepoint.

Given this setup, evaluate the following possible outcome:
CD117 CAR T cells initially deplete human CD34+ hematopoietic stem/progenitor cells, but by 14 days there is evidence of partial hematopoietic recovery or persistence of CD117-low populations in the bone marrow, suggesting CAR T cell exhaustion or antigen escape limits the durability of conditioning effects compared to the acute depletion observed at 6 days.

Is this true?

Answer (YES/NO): NO